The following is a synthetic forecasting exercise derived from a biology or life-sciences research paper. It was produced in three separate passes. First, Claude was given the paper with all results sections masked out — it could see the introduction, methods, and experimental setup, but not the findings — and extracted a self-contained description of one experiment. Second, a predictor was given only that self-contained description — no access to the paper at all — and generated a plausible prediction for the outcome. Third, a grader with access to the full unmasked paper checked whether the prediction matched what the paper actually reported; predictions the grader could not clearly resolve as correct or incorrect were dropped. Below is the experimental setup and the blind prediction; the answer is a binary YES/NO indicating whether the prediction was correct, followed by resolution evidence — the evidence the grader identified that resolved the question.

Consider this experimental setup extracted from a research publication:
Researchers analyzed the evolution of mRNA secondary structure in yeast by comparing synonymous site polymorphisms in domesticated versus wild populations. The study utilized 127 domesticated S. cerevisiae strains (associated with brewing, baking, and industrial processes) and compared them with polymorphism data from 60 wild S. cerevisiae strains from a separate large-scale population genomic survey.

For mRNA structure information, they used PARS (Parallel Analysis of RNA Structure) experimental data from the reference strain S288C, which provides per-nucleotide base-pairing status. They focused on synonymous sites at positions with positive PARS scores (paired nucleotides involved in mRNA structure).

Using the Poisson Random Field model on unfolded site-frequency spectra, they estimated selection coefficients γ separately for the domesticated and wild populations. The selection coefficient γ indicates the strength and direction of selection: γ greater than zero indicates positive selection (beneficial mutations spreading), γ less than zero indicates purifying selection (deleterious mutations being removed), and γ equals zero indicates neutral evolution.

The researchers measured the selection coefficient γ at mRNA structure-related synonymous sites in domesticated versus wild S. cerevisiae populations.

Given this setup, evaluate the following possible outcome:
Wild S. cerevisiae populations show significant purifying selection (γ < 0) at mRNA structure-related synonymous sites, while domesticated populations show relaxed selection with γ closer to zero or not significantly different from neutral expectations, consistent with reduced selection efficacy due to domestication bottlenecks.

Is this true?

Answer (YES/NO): NO